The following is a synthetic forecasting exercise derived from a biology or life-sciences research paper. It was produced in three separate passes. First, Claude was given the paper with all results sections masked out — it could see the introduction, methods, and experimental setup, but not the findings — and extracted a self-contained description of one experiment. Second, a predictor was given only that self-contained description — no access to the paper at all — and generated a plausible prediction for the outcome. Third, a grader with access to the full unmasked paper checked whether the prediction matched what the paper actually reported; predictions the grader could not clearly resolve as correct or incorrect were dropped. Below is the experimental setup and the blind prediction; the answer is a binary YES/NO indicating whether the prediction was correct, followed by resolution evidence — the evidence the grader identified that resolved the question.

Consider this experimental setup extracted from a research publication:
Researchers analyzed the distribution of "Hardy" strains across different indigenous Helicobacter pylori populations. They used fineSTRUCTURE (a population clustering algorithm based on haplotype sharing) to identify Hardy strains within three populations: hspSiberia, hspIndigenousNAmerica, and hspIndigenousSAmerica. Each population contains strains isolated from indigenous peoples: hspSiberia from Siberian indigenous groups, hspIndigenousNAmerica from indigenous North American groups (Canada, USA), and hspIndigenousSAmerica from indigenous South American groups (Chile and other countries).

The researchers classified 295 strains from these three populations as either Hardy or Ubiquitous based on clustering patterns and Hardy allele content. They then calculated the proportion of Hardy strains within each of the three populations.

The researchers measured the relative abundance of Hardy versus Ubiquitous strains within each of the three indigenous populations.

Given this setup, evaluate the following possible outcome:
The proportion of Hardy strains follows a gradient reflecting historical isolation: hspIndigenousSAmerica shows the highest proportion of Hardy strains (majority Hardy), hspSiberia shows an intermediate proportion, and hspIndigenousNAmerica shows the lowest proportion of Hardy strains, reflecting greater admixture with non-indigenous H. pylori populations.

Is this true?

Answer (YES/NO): NO